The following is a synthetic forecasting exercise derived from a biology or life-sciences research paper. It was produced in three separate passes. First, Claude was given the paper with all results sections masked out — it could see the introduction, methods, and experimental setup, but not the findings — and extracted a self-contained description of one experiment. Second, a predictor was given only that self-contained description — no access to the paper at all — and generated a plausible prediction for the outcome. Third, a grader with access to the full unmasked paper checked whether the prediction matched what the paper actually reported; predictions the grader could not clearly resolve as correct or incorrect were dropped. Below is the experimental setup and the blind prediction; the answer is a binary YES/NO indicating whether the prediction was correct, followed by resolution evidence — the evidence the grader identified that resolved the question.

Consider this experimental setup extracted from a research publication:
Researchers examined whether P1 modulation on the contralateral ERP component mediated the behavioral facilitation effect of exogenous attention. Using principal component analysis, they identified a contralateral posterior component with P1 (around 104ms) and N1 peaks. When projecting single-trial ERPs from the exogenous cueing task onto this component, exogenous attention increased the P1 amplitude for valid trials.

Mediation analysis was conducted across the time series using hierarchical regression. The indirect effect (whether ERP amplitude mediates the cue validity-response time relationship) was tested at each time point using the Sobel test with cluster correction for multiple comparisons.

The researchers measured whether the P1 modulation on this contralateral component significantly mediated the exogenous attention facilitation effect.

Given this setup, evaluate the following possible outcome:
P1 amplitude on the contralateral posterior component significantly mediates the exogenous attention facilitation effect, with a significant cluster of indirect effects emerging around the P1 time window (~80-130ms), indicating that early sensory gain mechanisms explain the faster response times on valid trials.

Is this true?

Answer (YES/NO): NO